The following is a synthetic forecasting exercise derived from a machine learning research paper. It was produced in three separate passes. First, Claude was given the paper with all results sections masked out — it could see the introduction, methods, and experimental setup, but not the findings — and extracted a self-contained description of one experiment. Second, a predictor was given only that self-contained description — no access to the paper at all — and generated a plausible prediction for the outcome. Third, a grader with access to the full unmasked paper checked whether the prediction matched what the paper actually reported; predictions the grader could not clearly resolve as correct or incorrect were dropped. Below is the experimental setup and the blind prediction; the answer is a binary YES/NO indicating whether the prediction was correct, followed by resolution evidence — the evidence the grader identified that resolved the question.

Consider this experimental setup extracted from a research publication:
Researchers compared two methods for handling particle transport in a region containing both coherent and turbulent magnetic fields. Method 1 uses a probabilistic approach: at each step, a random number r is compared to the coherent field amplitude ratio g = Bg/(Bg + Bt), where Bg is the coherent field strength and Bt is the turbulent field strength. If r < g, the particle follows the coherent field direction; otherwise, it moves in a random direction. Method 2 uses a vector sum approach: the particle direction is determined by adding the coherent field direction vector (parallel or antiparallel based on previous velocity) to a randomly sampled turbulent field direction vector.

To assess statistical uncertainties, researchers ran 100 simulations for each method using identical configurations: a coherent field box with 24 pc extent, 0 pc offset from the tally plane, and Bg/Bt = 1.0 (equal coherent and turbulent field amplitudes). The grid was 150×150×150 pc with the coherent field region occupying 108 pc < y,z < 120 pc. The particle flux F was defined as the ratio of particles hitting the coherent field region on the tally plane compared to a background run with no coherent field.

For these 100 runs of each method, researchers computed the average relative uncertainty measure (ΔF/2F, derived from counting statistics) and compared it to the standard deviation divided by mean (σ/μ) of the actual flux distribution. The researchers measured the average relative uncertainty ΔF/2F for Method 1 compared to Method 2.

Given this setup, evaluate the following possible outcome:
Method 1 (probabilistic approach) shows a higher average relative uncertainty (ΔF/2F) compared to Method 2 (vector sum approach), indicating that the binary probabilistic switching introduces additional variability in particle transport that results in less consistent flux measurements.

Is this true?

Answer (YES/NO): YES